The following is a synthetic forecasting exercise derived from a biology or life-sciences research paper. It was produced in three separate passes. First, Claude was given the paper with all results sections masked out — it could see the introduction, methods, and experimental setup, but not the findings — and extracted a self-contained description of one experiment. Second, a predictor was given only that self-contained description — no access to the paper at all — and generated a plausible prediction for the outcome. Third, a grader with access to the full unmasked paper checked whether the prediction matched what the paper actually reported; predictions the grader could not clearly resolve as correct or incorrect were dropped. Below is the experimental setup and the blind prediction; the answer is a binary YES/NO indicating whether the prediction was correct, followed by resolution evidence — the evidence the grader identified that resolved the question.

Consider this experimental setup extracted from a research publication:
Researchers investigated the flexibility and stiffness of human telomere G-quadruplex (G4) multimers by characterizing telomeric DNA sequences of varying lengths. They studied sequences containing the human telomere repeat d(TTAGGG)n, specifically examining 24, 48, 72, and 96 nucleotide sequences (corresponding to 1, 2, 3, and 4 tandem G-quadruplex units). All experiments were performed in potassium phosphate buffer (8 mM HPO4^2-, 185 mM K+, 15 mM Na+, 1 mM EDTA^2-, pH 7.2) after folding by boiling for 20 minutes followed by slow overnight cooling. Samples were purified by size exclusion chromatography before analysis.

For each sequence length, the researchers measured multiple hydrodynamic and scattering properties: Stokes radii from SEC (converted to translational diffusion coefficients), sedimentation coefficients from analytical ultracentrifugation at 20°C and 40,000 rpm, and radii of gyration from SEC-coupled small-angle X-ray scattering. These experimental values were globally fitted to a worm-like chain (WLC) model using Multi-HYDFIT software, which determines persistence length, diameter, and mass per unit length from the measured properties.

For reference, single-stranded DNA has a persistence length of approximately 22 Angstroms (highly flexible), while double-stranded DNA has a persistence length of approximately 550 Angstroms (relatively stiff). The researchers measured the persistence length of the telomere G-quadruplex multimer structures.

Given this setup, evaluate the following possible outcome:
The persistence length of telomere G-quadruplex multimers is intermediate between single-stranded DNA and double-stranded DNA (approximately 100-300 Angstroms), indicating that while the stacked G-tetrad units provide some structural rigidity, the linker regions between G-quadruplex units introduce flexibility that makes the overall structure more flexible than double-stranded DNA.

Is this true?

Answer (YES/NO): NO